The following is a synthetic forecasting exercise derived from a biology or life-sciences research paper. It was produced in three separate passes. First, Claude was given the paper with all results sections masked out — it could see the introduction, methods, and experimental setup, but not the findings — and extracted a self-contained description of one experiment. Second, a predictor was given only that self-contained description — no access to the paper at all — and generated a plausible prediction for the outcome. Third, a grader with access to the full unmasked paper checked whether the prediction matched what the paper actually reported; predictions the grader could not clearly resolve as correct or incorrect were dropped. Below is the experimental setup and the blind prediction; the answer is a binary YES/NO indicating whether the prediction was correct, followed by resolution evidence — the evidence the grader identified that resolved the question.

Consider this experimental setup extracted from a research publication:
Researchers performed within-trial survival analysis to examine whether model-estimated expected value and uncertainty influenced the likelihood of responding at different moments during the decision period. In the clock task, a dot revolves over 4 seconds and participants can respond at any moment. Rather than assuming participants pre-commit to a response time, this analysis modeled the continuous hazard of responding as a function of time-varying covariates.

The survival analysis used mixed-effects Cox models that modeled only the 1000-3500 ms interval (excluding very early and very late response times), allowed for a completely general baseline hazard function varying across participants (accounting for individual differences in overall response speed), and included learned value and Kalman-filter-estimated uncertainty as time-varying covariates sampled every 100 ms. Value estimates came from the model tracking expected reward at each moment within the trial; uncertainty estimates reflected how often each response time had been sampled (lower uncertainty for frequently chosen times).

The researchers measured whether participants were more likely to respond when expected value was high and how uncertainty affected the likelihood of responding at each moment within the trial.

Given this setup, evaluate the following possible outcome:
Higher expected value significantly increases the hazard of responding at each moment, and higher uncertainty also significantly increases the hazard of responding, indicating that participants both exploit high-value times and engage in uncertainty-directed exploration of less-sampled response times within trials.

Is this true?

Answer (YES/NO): NO